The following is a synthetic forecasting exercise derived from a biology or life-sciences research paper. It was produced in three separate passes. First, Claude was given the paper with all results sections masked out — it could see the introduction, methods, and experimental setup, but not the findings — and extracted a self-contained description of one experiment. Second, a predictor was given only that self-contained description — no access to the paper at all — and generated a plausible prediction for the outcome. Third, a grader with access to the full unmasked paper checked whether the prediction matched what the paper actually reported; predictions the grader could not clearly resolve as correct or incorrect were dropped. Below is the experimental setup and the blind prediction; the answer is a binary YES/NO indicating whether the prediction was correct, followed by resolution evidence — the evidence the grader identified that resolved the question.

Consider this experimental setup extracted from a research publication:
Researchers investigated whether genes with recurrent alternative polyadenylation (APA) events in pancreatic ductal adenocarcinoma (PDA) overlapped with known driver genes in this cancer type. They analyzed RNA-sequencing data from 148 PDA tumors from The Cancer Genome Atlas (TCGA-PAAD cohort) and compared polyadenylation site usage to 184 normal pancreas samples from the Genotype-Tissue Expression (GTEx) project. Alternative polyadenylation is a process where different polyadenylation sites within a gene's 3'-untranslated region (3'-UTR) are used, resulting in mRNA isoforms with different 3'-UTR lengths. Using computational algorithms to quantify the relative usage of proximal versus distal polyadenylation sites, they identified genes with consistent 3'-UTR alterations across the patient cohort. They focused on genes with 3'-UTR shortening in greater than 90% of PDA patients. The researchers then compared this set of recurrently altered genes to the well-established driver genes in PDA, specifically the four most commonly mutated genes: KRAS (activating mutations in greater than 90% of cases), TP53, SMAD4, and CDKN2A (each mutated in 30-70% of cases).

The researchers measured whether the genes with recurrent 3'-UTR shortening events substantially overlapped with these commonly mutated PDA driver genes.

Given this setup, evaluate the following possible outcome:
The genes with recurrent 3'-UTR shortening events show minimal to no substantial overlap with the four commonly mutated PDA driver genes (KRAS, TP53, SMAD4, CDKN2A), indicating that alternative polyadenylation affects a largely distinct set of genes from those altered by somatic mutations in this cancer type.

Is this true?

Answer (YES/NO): YES